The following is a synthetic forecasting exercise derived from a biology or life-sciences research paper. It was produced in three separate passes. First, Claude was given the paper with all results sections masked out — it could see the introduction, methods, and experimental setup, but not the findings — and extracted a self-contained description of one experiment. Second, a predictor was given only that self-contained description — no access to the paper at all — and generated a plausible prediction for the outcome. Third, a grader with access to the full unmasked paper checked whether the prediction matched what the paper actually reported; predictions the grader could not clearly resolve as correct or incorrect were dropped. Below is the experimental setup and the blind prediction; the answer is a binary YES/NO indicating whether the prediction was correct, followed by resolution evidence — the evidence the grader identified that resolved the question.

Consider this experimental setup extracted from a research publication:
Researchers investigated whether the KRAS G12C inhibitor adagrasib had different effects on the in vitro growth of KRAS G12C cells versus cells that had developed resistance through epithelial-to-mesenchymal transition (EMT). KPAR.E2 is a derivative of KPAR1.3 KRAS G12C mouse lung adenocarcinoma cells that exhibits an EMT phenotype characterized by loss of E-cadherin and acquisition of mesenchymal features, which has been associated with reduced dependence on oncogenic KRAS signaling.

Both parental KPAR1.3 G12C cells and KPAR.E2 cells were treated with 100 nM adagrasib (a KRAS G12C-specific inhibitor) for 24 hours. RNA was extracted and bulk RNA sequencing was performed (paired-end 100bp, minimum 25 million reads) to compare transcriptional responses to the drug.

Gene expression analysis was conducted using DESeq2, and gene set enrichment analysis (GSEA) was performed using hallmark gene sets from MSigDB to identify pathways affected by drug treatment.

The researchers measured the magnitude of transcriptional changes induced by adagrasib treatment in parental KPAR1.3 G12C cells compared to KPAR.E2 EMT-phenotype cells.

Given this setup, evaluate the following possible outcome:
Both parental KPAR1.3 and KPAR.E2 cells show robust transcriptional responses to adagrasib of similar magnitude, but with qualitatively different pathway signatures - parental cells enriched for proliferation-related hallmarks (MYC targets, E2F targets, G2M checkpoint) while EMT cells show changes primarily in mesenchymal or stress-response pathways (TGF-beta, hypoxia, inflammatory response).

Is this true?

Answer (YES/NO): NO